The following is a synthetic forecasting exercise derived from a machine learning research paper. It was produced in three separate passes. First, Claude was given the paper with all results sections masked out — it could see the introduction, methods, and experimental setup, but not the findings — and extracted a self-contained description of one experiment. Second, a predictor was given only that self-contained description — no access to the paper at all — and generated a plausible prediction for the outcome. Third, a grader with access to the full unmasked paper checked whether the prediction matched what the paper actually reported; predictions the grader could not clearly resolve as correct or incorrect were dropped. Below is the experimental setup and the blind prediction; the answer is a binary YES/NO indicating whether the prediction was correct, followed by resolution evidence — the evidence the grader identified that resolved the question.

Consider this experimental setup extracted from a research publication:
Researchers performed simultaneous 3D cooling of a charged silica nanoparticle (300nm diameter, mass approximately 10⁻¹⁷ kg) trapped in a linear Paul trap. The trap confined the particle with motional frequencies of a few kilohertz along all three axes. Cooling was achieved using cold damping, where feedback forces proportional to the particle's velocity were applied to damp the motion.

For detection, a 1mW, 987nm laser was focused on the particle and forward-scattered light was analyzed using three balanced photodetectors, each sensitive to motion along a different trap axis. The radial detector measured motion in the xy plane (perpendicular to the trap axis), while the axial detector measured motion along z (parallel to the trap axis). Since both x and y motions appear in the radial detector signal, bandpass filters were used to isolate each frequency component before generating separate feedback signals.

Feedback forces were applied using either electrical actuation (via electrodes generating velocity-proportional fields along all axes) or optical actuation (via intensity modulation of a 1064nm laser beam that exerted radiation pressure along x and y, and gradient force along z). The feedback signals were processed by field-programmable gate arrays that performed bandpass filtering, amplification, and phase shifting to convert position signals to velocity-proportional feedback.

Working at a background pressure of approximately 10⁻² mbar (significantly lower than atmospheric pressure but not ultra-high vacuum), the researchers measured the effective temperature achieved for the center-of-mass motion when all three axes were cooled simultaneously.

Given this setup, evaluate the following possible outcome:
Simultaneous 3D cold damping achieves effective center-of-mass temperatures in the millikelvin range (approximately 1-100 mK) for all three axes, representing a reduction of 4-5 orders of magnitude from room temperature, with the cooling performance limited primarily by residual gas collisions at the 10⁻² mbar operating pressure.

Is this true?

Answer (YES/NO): NO